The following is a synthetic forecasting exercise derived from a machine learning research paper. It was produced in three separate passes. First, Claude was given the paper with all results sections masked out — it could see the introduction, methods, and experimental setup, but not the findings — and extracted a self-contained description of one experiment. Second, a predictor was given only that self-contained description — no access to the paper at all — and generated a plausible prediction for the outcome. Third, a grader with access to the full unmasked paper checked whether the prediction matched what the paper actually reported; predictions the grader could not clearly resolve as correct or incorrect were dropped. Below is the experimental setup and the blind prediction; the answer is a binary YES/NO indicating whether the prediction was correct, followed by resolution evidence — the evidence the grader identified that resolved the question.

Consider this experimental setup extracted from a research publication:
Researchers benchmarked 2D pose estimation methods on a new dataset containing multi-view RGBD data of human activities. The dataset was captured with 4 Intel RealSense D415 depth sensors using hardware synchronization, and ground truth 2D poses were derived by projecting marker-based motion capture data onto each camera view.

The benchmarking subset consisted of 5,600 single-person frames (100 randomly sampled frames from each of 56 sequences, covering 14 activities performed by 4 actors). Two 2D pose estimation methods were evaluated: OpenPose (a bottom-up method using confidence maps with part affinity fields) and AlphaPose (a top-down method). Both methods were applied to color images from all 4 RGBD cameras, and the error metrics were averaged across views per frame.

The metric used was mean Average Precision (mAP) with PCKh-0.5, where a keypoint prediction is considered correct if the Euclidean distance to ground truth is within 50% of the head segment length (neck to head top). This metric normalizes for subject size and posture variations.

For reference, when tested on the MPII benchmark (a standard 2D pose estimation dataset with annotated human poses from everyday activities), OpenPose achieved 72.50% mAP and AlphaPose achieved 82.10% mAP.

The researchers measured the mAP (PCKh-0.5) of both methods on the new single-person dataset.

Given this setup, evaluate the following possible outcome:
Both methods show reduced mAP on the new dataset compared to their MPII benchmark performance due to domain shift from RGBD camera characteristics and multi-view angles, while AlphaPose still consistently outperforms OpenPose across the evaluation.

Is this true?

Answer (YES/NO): NO